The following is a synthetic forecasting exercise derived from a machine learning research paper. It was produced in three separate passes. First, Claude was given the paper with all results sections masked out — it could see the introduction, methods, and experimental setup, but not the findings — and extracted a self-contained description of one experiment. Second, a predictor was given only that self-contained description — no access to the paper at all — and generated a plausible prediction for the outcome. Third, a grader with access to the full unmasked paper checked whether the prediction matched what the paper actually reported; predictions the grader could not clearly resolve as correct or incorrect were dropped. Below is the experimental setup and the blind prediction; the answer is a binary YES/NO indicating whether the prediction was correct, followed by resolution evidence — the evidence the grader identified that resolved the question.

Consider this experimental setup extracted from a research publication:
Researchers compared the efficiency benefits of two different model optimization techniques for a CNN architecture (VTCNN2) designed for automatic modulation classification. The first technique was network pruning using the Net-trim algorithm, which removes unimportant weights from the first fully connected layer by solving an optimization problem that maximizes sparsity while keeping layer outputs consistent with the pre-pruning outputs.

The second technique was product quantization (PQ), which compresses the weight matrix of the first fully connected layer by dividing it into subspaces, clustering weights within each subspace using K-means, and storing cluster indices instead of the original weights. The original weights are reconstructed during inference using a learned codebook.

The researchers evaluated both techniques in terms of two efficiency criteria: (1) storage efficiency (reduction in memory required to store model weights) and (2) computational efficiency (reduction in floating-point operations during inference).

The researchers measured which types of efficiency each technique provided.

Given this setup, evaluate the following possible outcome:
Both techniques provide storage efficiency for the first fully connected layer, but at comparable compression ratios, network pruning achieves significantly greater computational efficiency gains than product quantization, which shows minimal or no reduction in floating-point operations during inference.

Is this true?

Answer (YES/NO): NO